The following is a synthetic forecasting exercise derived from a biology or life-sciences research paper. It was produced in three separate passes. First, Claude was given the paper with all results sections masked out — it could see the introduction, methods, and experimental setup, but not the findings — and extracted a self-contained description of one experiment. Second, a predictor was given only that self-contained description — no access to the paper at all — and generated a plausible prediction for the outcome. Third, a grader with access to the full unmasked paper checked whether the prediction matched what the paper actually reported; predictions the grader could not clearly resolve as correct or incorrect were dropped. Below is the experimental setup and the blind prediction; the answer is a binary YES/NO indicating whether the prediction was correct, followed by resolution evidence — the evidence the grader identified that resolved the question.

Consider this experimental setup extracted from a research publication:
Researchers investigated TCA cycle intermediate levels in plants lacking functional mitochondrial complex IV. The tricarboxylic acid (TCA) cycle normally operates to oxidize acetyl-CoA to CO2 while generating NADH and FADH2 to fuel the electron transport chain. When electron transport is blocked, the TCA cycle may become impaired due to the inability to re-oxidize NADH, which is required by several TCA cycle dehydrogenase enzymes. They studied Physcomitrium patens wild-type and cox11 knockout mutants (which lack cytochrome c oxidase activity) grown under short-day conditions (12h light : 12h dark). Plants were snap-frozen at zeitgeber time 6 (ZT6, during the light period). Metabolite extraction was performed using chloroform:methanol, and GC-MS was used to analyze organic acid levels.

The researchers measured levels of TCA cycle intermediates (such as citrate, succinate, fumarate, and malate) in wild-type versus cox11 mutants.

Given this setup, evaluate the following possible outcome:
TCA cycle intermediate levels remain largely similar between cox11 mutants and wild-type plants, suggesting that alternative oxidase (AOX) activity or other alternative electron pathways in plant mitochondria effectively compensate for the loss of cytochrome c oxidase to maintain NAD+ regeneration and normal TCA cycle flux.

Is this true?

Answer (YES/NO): YES